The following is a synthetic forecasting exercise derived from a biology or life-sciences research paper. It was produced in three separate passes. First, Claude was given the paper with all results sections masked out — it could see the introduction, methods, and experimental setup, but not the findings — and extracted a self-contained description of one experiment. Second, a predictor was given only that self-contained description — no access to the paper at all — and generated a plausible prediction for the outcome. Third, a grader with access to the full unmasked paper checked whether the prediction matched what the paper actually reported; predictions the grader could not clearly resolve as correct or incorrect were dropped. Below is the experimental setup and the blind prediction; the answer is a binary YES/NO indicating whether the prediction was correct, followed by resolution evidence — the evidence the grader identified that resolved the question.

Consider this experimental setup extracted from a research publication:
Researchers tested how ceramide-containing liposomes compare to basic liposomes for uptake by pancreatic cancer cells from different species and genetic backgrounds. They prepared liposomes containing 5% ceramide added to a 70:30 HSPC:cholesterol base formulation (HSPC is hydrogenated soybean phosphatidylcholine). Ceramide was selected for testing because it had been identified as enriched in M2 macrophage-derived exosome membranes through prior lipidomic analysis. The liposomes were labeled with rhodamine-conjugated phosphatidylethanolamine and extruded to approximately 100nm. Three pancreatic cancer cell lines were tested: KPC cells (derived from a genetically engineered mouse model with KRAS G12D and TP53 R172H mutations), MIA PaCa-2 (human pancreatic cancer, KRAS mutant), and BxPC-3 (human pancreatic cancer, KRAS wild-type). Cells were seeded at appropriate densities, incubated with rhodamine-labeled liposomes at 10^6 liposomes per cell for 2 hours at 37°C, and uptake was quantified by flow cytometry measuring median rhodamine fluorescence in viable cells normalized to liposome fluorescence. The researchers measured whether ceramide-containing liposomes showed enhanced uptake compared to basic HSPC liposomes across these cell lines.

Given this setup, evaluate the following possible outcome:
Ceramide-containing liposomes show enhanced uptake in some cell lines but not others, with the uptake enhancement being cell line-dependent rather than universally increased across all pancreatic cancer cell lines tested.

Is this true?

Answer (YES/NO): NO